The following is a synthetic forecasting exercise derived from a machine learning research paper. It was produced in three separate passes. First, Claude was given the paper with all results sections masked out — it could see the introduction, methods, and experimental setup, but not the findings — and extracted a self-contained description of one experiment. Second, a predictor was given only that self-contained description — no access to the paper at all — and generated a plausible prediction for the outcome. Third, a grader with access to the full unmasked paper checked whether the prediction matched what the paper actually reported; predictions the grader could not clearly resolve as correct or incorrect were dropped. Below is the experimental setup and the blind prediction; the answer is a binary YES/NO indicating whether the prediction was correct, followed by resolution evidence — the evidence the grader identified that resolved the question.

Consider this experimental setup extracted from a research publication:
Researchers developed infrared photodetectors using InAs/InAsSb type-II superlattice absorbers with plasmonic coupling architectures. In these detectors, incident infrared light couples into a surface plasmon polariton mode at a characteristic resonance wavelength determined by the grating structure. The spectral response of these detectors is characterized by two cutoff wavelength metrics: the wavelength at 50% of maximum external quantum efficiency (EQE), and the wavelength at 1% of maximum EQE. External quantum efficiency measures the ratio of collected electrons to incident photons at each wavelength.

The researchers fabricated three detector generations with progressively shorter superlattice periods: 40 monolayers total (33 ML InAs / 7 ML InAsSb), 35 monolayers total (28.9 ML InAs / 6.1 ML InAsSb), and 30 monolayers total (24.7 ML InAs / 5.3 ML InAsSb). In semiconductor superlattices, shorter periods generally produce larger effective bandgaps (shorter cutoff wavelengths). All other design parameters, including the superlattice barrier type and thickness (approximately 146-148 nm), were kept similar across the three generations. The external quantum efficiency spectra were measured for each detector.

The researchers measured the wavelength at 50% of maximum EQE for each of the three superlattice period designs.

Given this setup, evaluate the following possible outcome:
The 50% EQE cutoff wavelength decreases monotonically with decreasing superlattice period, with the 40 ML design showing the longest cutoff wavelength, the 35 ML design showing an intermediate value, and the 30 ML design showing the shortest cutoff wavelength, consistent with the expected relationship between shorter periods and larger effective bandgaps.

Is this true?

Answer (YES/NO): NO